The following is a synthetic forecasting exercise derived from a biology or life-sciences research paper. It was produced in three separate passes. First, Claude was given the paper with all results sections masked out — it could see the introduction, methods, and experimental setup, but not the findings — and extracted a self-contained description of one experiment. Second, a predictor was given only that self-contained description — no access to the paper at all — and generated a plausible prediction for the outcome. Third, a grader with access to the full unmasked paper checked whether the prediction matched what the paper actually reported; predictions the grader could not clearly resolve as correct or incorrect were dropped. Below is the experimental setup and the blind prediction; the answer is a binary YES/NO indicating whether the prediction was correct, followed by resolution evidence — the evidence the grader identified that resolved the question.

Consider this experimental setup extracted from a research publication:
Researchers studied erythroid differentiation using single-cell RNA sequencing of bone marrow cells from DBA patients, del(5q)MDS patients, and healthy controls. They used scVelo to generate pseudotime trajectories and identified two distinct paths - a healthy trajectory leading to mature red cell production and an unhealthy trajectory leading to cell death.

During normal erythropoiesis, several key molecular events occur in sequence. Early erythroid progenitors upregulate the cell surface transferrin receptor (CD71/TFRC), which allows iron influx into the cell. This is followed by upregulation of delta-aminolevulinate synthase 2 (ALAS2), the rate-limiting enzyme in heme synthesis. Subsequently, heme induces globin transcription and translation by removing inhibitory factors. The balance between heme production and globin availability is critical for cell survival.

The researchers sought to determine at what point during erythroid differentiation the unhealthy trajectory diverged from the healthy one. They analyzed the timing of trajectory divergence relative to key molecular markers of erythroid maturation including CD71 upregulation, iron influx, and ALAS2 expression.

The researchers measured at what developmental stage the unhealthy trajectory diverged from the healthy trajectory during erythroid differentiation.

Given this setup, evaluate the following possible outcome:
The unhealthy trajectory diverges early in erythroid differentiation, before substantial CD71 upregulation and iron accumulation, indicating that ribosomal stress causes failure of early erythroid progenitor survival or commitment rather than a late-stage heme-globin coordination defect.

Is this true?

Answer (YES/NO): NO